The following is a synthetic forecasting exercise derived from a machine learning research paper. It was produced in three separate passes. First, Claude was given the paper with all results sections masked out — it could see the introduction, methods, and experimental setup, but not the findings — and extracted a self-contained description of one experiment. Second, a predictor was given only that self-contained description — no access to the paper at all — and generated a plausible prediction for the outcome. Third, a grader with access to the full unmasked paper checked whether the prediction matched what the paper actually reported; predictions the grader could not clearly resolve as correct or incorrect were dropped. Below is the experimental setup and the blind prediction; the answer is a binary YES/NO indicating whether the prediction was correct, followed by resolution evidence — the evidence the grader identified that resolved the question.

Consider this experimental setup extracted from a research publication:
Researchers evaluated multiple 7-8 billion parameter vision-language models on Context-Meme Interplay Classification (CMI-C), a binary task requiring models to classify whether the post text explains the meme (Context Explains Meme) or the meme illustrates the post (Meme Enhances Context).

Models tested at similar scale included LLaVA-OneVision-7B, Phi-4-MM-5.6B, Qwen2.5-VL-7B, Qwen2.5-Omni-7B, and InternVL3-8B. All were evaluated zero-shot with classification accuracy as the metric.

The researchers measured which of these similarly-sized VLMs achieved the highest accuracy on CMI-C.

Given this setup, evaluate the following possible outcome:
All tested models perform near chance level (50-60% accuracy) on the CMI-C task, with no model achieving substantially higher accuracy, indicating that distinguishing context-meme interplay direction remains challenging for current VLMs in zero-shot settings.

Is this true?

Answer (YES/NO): NO